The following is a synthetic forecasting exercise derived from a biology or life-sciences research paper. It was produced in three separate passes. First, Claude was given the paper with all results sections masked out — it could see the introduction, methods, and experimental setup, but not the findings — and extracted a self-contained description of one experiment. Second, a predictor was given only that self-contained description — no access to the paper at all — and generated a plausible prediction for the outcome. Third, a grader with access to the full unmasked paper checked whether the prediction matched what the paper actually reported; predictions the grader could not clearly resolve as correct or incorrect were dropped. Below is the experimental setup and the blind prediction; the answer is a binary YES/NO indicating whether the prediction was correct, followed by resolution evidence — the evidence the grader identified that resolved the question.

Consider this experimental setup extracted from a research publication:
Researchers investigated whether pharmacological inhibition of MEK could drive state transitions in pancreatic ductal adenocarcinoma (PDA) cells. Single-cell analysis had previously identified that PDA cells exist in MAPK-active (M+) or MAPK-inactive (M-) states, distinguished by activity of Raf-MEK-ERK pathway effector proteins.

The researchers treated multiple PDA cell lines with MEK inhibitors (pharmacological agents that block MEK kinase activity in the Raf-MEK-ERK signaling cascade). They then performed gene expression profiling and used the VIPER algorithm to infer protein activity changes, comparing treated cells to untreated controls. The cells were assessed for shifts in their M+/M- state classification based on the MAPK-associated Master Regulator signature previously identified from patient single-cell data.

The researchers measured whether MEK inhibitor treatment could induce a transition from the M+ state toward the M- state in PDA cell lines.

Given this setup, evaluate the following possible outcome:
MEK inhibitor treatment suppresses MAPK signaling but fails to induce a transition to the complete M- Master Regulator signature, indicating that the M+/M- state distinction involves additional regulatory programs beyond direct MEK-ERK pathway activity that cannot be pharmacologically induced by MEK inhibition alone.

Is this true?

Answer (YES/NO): NO